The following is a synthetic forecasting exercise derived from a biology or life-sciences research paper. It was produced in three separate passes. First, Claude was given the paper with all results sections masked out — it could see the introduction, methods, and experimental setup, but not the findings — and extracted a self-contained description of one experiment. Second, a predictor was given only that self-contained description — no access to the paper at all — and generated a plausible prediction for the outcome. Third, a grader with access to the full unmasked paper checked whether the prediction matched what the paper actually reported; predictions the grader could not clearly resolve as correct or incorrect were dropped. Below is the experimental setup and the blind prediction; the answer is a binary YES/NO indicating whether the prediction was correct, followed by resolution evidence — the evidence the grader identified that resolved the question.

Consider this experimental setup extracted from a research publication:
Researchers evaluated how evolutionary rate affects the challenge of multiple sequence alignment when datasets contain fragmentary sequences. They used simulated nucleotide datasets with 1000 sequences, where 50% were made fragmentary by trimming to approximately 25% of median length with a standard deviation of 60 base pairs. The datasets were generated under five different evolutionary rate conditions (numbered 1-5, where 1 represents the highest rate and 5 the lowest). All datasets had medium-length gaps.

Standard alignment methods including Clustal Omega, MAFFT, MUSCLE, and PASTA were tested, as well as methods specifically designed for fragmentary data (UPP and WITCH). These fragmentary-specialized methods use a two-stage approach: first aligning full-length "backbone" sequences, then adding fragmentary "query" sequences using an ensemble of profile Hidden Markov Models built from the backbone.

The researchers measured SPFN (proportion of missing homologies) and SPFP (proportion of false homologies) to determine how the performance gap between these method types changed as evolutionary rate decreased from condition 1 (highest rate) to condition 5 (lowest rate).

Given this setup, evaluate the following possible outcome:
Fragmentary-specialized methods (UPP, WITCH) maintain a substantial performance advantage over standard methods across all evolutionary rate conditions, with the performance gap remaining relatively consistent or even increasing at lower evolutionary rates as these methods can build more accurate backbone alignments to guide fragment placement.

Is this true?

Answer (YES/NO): NO